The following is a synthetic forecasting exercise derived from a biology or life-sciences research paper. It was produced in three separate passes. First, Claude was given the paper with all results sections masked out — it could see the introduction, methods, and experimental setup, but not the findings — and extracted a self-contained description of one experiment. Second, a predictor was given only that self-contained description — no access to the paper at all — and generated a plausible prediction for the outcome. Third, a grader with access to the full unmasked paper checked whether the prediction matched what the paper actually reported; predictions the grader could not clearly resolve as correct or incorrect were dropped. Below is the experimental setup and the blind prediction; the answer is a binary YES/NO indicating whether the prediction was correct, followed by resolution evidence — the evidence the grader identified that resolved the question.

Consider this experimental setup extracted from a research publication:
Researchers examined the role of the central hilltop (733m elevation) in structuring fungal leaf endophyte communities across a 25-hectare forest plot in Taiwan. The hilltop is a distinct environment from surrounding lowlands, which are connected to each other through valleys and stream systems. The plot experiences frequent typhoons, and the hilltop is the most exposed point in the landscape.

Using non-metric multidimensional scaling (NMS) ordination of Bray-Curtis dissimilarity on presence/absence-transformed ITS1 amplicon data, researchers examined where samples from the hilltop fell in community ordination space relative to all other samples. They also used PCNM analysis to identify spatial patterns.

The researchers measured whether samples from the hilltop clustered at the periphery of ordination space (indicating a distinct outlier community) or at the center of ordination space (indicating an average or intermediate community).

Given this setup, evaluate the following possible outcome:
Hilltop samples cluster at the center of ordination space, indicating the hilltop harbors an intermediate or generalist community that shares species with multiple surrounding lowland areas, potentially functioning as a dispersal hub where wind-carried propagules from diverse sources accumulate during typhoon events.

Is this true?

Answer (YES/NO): YES